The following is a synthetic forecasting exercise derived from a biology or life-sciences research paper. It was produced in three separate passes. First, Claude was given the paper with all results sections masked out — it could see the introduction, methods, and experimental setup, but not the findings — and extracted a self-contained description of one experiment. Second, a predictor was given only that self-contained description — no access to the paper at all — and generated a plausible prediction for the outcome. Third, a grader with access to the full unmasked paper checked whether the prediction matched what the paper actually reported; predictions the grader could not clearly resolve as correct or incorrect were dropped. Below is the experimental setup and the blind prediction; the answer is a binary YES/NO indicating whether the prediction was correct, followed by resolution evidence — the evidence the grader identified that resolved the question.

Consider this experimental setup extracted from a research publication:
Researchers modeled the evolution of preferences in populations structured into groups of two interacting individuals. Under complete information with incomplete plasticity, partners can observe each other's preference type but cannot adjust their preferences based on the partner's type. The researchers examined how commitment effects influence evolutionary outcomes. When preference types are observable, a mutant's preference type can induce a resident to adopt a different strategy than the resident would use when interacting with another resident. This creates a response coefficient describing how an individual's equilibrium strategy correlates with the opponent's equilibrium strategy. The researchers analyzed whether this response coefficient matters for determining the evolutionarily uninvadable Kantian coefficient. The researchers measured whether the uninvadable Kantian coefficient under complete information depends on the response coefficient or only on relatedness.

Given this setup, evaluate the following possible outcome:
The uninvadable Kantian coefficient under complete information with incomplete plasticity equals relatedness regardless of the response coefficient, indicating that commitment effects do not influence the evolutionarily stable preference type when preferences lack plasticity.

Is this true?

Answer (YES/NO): NO